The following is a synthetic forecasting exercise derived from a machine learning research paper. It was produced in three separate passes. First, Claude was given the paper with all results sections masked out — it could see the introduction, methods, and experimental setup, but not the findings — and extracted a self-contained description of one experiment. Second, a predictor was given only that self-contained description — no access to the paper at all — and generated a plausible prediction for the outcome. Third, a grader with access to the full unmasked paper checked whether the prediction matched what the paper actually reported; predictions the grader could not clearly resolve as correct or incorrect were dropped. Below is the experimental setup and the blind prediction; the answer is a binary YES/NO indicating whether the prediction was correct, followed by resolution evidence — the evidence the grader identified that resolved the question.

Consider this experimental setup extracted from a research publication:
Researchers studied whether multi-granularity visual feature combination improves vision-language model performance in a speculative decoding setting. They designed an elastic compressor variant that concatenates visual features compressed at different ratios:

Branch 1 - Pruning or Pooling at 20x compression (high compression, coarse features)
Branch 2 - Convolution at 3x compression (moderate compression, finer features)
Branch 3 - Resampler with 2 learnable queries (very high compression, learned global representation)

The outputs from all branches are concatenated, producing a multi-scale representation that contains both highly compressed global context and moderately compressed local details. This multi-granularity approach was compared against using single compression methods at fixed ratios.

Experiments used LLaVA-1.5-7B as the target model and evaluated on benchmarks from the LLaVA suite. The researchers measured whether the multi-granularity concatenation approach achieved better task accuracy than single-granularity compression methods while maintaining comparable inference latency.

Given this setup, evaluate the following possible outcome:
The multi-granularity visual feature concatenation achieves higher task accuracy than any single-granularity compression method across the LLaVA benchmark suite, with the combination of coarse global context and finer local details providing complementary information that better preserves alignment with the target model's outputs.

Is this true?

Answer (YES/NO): NO